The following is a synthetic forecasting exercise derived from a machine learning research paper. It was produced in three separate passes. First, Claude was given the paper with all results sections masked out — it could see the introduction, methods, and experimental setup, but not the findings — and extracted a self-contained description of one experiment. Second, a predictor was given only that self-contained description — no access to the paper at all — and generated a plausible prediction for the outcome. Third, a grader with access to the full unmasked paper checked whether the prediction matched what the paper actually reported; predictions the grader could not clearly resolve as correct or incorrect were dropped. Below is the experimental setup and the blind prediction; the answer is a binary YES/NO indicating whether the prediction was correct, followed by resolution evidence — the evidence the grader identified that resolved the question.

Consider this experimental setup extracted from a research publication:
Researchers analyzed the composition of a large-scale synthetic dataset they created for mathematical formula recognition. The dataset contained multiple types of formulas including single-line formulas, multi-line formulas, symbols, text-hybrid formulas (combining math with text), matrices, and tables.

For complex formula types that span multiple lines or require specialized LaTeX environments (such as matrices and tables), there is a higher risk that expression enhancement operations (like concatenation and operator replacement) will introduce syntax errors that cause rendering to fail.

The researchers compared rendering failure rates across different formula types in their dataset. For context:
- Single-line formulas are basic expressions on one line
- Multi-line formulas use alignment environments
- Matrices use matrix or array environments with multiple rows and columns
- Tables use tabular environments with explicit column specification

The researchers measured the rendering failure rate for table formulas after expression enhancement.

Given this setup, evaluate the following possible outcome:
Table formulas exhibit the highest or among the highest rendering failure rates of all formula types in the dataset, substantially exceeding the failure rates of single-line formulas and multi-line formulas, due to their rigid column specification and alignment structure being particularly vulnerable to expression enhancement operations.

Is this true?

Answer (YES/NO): YES